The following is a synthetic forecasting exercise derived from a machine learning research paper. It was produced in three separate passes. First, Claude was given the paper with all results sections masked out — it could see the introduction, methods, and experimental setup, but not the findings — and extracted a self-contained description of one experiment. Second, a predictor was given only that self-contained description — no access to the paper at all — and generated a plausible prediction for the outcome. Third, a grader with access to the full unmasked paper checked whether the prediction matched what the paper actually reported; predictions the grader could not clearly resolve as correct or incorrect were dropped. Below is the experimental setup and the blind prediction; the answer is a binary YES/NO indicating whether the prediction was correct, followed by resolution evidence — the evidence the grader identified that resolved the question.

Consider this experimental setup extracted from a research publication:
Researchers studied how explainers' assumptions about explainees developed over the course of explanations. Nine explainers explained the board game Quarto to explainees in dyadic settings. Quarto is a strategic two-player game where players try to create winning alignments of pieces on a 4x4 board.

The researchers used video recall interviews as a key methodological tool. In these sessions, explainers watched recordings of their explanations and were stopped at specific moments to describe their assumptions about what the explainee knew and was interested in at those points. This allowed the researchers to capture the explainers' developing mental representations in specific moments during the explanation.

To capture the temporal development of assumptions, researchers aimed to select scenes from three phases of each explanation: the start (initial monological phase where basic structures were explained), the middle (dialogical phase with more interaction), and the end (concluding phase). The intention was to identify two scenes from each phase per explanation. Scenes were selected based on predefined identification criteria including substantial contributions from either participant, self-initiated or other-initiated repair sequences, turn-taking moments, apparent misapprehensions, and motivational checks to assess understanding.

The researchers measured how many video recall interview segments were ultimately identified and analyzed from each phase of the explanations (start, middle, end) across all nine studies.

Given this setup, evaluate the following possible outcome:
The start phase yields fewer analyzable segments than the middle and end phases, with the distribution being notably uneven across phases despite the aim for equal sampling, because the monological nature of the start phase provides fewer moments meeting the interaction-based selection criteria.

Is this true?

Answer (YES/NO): NO